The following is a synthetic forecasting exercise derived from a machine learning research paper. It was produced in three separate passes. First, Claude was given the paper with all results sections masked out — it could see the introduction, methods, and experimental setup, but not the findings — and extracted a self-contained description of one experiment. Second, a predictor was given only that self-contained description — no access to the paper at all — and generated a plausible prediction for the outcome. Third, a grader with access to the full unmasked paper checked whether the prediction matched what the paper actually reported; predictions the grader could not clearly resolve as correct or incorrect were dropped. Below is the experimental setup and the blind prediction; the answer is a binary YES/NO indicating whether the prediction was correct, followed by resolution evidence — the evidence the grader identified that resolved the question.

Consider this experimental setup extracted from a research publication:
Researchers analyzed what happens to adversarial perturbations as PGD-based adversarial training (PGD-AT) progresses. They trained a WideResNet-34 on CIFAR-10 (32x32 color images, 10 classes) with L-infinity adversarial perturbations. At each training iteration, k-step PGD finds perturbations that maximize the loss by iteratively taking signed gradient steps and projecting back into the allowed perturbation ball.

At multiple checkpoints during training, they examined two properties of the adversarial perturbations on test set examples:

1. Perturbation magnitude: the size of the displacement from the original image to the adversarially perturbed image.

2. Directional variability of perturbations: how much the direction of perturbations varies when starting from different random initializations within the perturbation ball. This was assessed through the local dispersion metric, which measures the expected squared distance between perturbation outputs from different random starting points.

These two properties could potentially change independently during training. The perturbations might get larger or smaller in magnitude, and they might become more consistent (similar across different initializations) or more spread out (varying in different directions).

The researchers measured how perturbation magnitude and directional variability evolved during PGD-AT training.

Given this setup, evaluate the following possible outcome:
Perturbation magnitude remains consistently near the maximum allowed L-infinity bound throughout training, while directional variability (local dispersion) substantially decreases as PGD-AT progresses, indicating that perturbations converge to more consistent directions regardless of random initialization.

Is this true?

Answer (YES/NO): NO